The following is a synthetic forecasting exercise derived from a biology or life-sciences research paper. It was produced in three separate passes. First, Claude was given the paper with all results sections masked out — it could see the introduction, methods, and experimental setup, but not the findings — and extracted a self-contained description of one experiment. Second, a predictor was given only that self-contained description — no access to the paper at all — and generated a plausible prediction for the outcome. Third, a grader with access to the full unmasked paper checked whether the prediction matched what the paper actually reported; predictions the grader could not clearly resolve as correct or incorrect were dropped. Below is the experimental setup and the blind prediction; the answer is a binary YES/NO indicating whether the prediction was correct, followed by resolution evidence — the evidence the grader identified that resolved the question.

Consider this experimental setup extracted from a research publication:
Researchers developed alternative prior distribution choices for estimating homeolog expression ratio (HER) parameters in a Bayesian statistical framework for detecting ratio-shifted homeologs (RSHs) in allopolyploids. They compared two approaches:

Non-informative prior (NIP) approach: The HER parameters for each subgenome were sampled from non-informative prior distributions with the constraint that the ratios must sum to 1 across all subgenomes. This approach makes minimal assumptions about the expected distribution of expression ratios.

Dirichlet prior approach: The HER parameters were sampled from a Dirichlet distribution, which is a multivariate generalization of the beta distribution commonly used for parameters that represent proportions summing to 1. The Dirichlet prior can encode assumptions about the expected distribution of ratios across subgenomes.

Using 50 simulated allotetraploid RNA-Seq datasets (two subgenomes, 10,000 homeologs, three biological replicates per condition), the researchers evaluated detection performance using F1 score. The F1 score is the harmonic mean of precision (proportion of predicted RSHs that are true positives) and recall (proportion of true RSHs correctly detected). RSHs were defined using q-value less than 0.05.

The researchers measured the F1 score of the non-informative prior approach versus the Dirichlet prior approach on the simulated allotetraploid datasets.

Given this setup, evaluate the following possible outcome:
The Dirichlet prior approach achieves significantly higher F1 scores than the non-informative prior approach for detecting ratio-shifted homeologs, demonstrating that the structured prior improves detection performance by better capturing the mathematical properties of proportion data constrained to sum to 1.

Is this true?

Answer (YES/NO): NO